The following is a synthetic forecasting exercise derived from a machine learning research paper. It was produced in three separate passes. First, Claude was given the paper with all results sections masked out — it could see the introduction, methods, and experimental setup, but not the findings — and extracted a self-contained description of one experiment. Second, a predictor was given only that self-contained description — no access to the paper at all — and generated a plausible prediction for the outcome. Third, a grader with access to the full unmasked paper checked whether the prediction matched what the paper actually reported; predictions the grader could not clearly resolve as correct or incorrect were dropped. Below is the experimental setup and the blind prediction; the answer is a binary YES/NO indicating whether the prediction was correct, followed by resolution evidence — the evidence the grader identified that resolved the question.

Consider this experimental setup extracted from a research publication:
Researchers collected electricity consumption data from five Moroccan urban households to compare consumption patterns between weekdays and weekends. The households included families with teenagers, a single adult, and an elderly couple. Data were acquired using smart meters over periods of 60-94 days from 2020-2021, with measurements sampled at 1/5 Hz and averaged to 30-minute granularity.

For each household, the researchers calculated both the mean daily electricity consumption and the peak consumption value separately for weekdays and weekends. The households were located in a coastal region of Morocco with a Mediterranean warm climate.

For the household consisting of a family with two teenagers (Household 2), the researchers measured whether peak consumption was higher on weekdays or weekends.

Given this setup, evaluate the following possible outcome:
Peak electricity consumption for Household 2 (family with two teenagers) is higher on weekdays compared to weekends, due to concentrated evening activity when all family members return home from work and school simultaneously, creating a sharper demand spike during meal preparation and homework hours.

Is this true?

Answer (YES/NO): NO